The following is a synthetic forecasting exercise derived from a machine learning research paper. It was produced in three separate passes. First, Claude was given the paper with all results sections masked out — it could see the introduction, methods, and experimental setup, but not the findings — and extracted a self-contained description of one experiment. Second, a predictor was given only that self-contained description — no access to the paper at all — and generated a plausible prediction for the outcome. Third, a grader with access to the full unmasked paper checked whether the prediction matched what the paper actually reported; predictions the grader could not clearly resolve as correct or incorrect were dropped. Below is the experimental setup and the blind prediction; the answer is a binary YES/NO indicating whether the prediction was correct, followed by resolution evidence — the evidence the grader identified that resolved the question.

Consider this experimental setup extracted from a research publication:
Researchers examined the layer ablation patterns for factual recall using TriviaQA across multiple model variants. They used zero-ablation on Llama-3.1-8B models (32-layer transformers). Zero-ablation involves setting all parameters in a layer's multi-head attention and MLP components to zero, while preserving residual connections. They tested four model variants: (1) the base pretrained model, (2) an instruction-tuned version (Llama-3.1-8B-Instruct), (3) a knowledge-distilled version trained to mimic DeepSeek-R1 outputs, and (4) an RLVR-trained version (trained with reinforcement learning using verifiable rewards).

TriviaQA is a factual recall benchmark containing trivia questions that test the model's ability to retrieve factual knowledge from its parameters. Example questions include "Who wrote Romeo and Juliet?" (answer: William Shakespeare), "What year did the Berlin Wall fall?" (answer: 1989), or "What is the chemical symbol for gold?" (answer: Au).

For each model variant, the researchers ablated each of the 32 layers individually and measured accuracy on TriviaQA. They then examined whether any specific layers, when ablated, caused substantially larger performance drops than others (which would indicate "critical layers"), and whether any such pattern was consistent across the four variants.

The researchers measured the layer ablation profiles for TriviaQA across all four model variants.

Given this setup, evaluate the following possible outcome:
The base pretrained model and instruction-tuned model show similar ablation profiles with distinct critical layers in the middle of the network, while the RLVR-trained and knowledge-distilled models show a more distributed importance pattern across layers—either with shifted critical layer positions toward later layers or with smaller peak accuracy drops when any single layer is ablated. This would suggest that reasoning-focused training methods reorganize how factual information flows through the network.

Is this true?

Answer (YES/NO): NO